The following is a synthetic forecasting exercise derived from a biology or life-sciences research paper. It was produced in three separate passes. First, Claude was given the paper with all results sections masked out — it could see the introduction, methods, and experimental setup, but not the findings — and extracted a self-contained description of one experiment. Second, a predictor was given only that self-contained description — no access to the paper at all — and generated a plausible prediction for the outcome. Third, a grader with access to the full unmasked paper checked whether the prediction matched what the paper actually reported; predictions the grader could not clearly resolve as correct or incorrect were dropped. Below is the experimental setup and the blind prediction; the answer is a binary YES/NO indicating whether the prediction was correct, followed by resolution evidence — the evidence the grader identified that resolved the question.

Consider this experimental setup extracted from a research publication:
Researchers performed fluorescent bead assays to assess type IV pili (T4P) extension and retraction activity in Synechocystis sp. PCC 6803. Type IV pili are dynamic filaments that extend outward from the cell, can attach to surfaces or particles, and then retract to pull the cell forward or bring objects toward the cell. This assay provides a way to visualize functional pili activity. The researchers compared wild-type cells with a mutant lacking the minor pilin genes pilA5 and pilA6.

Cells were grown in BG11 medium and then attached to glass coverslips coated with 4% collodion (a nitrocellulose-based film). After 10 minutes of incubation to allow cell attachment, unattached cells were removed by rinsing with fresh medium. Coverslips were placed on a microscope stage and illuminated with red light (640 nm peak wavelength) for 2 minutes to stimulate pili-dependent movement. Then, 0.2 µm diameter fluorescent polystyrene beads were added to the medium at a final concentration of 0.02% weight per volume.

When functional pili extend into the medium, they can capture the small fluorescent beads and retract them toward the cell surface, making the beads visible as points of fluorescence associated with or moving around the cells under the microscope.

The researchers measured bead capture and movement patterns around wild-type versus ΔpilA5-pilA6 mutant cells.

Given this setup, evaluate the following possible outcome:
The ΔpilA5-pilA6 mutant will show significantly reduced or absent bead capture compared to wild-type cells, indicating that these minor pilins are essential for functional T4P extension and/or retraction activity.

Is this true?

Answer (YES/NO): NO